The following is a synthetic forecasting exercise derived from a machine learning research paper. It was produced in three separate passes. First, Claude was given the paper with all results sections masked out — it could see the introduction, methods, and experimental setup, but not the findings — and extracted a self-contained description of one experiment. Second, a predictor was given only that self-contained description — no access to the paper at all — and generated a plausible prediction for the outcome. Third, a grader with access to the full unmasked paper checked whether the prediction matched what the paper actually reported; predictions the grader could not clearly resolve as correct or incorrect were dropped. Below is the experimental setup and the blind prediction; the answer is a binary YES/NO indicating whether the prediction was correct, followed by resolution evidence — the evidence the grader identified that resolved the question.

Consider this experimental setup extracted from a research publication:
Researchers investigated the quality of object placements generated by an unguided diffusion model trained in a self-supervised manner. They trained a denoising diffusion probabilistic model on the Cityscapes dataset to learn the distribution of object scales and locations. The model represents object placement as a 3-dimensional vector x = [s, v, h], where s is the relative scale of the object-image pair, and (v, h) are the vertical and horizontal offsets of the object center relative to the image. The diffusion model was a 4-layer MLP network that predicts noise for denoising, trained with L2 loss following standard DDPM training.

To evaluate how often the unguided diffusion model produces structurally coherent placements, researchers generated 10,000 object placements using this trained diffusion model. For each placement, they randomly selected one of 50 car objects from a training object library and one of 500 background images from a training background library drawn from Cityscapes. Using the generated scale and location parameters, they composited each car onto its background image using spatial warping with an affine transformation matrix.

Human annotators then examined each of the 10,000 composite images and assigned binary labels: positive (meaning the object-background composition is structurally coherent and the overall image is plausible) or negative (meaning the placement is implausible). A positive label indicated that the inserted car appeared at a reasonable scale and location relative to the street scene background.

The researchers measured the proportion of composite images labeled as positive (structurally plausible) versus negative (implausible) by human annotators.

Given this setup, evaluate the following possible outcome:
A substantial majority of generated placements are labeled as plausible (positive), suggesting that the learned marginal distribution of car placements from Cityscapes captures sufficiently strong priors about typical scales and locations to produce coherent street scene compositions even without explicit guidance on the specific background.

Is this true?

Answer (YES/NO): NO